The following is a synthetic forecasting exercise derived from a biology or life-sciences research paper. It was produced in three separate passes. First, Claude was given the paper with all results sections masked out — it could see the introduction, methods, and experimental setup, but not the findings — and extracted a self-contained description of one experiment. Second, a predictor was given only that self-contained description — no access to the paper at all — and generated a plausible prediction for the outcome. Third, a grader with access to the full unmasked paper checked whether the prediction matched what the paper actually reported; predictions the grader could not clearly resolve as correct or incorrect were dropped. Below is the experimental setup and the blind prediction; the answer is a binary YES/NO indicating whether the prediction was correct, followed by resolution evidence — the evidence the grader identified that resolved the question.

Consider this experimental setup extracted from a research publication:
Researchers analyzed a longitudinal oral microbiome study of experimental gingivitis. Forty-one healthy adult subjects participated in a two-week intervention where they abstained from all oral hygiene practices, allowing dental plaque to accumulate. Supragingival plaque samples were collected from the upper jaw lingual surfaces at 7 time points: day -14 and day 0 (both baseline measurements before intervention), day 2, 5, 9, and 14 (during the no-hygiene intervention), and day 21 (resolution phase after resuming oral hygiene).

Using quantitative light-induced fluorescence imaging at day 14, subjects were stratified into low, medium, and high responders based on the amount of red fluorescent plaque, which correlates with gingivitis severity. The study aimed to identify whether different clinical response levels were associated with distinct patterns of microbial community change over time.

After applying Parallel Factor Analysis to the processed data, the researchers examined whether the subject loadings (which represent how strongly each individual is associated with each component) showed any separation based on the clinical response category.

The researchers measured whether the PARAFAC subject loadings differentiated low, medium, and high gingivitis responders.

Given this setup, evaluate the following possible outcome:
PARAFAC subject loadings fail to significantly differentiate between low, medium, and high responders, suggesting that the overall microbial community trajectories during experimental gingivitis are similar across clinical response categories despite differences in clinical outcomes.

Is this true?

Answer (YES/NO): NO